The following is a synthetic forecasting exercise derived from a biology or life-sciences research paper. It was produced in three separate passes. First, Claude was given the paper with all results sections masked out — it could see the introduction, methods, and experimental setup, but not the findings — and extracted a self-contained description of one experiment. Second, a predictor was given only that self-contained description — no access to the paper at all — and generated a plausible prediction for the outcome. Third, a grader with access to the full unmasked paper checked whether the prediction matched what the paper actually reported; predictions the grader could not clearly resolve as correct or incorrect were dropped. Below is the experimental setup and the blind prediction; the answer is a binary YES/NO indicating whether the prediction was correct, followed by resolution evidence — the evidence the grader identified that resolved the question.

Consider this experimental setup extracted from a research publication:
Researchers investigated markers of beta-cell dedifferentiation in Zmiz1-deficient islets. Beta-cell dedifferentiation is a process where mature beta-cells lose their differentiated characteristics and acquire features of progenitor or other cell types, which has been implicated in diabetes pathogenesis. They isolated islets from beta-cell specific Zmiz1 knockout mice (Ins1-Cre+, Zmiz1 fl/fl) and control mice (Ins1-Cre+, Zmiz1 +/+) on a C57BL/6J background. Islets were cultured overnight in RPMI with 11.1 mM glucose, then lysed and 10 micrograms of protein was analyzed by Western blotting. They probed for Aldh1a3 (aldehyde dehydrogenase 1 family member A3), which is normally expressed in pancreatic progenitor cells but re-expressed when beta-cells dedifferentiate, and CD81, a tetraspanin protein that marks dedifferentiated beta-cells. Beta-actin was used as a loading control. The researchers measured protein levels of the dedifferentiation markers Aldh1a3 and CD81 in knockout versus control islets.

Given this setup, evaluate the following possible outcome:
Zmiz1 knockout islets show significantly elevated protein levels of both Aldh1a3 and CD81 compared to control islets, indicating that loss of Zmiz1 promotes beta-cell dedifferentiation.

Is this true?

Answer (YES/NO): YES